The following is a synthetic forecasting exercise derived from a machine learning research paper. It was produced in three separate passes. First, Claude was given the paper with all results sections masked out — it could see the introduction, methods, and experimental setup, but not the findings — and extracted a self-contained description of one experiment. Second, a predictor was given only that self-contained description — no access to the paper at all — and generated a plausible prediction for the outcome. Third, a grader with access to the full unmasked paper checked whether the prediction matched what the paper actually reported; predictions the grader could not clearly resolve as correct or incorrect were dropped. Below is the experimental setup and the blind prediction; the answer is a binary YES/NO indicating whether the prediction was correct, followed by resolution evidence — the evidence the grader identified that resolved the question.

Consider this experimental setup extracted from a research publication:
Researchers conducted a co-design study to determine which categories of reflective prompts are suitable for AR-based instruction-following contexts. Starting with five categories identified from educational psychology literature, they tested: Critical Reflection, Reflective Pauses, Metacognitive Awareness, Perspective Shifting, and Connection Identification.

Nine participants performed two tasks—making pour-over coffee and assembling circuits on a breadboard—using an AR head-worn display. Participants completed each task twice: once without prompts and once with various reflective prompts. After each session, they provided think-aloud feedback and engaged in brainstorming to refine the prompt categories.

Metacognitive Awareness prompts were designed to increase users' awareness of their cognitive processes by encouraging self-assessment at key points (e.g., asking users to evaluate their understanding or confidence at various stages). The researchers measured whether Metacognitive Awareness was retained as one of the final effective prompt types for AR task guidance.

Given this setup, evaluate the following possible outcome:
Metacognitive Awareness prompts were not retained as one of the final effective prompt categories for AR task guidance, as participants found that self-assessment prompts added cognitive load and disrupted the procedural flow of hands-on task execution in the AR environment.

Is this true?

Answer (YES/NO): YES